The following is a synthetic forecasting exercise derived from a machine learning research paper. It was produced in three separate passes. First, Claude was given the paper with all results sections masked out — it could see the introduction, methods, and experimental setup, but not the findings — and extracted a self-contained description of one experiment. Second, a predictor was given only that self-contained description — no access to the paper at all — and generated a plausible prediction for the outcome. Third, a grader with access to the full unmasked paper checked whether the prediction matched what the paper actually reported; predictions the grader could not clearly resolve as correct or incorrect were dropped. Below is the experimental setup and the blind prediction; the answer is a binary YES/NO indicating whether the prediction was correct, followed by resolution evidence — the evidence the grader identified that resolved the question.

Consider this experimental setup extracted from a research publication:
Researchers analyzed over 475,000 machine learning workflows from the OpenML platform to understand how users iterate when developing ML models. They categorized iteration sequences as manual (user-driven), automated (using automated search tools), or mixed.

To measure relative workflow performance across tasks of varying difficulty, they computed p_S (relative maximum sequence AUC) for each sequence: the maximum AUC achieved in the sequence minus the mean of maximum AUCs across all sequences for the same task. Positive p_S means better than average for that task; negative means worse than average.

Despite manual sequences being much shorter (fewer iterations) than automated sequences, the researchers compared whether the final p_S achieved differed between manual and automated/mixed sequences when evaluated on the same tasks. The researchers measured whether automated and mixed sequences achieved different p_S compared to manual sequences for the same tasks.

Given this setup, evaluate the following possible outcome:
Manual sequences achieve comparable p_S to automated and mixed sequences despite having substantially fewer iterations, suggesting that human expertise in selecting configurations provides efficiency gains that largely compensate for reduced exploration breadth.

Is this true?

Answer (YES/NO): NO